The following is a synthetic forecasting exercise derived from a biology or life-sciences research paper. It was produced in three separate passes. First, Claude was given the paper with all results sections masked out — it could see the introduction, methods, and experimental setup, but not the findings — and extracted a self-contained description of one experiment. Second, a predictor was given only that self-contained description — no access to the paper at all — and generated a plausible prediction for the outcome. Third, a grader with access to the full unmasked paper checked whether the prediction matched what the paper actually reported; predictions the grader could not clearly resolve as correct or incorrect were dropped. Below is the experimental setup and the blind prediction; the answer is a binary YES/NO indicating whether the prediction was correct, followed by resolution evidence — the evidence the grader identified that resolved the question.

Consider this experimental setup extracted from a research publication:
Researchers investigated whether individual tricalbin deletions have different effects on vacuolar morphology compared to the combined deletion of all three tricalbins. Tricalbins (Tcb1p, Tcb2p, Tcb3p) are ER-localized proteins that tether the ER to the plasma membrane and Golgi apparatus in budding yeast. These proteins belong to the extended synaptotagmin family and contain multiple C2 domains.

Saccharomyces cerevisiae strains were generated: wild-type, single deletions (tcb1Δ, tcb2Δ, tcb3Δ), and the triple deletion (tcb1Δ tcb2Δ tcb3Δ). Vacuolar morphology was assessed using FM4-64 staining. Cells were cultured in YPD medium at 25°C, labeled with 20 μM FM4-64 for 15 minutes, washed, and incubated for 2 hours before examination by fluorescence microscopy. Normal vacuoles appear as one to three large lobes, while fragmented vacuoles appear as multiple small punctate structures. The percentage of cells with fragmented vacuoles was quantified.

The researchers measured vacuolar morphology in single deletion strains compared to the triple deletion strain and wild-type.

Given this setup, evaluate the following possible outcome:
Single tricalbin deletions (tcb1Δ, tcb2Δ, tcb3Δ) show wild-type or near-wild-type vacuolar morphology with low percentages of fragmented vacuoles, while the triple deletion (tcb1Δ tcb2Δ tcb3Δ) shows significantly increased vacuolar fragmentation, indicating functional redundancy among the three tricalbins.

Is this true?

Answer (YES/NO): NO